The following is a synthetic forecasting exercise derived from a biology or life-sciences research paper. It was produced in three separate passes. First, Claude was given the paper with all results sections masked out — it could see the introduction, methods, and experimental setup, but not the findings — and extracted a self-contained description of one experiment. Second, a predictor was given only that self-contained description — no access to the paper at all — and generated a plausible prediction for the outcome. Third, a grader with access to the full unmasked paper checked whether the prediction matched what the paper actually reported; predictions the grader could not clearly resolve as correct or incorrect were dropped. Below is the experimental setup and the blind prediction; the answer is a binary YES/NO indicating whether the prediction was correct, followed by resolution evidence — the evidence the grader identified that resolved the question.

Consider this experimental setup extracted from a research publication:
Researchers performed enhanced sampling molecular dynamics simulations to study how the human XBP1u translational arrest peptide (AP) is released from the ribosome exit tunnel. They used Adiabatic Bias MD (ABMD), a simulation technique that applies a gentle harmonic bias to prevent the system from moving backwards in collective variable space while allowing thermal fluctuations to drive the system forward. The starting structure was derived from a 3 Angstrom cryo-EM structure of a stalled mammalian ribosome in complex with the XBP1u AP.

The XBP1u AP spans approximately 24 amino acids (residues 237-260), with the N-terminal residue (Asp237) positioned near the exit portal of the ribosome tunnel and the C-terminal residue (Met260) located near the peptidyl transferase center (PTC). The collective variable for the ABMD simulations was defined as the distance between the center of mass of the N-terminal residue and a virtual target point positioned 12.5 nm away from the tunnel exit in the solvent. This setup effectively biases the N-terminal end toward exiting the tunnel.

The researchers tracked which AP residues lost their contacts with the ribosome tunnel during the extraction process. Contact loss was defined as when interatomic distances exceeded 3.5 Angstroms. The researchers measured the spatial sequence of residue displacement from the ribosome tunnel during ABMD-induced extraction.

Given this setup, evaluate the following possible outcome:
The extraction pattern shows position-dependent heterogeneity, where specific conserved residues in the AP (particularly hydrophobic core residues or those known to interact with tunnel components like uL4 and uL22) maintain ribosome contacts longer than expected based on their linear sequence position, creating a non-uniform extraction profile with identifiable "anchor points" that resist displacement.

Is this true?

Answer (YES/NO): YES